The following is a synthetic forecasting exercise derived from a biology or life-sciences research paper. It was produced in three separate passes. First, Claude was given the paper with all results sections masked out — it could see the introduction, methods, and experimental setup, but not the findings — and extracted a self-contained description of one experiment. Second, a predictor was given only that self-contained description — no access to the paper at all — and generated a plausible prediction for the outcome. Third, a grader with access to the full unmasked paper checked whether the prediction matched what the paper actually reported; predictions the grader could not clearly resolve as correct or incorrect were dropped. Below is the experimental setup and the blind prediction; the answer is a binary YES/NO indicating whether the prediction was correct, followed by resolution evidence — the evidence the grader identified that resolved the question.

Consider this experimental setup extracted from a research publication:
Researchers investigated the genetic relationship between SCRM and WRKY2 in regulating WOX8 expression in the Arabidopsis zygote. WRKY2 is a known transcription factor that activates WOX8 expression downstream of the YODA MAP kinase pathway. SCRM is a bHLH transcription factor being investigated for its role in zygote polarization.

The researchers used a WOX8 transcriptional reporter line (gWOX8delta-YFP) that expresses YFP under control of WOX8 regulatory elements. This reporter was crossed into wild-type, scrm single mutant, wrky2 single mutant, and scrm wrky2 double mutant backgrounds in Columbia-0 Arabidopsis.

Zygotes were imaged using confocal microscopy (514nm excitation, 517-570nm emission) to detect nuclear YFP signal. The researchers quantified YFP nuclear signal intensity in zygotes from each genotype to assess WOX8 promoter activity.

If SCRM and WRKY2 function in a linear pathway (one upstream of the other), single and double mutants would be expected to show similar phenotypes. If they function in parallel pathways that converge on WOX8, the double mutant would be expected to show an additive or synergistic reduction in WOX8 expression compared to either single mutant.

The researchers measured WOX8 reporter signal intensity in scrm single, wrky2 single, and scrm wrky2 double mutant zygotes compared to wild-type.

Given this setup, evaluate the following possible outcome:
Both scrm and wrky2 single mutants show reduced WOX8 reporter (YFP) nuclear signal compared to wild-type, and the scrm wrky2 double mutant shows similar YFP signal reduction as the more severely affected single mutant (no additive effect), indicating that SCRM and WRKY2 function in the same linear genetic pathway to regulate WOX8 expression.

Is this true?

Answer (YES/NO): NO